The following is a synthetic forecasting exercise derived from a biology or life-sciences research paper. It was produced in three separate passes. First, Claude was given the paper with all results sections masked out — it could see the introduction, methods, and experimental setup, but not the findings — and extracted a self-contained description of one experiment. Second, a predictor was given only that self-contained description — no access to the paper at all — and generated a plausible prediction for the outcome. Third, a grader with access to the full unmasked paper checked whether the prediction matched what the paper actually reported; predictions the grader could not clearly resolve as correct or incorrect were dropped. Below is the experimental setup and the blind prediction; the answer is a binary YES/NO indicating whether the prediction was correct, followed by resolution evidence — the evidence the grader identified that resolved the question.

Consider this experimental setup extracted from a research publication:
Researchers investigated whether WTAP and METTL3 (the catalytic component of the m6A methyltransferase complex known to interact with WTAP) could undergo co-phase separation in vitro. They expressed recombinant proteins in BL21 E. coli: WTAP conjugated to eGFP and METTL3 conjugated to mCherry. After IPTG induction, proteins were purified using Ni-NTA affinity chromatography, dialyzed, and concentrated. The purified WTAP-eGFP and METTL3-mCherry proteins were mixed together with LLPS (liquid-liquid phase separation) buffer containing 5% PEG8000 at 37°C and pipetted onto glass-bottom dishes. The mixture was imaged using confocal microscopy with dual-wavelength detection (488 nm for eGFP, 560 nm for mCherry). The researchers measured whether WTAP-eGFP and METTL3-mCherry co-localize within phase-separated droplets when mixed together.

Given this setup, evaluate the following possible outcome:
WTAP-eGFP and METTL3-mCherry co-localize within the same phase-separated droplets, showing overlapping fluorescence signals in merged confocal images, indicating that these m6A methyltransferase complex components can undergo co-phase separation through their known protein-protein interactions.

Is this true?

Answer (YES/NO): YES